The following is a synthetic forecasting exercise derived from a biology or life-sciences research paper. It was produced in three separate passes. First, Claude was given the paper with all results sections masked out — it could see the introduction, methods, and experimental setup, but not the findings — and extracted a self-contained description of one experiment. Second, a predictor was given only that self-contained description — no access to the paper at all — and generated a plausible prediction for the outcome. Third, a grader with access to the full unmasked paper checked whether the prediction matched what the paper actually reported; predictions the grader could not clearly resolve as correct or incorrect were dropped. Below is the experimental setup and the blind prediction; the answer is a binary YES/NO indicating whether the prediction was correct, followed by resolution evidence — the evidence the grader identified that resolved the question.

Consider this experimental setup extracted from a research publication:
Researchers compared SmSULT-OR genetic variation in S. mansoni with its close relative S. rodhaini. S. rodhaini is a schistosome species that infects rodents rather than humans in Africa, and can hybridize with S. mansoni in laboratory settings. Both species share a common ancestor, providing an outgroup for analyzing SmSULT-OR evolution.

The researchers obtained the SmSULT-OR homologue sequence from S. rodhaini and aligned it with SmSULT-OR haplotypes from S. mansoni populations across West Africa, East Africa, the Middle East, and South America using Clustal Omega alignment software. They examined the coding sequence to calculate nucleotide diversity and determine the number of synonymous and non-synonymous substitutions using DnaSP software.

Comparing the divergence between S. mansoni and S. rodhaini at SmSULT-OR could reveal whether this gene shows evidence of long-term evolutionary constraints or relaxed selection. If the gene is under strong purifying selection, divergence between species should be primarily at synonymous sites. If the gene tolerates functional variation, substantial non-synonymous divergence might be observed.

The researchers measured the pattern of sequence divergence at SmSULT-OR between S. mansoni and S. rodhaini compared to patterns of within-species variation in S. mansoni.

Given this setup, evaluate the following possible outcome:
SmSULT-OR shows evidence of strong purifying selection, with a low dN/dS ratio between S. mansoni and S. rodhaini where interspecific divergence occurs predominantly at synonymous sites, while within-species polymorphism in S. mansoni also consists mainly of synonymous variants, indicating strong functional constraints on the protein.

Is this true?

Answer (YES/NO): NO